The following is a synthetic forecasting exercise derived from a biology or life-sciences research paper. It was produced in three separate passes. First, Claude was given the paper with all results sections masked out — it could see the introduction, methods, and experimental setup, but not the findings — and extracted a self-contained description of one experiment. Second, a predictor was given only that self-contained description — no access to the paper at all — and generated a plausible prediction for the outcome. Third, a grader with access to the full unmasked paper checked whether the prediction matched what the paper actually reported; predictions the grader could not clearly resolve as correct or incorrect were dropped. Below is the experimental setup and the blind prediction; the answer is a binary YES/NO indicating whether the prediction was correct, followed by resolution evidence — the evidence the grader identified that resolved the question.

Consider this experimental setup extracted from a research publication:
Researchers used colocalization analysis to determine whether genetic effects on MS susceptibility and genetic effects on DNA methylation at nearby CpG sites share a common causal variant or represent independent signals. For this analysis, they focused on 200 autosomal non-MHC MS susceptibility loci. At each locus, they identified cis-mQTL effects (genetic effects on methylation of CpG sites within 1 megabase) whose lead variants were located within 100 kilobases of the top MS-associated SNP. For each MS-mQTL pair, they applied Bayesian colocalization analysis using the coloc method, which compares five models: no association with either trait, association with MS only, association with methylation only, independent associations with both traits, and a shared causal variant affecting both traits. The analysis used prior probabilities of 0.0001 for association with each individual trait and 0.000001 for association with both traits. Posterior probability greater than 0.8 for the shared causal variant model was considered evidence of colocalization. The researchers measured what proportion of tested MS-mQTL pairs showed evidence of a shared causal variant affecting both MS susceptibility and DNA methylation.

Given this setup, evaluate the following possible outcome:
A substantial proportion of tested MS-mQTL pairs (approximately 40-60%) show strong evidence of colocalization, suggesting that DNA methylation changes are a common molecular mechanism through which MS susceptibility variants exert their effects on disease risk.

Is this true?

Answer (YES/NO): NO